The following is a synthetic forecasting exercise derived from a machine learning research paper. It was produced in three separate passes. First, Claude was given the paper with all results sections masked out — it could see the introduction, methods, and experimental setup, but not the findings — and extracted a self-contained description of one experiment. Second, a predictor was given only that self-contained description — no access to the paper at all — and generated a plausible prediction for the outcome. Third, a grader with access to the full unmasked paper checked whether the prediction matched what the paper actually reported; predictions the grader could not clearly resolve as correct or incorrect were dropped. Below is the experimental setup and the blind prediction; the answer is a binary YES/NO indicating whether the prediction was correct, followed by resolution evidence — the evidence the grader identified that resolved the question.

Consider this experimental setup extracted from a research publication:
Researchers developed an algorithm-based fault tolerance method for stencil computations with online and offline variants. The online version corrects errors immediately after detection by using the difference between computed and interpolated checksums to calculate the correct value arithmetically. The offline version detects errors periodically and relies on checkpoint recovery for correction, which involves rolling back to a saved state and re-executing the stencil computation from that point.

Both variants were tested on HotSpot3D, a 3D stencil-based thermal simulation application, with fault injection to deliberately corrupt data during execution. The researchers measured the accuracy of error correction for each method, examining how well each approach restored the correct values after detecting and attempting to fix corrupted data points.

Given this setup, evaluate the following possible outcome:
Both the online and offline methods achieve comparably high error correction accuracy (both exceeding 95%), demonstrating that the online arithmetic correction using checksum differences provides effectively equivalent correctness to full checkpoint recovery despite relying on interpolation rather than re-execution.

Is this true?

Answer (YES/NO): NO